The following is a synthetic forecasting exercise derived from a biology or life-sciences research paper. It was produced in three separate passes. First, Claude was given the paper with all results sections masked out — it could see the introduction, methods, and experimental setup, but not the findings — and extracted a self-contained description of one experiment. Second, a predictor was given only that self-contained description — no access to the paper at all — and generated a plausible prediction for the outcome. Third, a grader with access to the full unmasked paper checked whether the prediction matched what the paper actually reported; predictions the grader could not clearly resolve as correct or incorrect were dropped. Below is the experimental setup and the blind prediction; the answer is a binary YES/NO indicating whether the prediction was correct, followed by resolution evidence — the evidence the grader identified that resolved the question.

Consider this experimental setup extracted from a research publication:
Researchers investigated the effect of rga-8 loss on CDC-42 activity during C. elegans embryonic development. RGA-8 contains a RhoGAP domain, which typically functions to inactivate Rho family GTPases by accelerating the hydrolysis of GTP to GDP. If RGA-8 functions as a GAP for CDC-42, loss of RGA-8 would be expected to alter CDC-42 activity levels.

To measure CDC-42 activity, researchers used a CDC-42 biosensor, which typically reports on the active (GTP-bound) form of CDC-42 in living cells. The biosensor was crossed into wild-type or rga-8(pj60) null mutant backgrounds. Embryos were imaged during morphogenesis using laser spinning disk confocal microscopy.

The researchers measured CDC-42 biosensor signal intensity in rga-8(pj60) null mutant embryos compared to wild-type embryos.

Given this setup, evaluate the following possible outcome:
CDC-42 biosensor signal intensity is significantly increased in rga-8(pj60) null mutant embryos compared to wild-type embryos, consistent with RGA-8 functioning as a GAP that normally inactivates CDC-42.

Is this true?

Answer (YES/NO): NO